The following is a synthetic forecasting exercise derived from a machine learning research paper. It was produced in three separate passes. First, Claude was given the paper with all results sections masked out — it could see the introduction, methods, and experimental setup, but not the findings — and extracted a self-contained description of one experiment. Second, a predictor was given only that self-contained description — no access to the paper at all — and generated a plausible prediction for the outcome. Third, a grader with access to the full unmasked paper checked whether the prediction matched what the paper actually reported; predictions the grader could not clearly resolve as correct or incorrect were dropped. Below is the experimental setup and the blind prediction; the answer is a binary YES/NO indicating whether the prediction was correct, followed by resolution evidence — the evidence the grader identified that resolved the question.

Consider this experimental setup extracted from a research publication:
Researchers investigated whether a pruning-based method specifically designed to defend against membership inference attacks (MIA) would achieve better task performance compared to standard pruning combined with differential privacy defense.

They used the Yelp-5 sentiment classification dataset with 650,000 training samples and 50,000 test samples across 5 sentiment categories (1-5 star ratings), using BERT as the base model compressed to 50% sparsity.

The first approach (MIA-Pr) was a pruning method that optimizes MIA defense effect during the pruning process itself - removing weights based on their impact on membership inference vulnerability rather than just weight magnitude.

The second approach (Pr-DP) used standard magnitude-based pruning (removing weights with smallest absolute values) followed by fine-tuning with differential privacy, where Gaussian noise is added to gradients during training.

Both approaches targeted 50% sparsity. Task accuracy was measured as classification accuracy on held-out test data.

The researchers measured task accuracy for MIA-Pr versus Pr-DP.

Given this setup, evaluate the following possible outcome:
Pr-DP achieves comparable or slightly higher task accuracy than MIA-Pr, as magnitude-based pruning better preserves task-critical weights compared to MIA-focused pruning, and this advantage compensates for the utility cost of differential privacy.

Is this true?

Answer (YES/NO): NO